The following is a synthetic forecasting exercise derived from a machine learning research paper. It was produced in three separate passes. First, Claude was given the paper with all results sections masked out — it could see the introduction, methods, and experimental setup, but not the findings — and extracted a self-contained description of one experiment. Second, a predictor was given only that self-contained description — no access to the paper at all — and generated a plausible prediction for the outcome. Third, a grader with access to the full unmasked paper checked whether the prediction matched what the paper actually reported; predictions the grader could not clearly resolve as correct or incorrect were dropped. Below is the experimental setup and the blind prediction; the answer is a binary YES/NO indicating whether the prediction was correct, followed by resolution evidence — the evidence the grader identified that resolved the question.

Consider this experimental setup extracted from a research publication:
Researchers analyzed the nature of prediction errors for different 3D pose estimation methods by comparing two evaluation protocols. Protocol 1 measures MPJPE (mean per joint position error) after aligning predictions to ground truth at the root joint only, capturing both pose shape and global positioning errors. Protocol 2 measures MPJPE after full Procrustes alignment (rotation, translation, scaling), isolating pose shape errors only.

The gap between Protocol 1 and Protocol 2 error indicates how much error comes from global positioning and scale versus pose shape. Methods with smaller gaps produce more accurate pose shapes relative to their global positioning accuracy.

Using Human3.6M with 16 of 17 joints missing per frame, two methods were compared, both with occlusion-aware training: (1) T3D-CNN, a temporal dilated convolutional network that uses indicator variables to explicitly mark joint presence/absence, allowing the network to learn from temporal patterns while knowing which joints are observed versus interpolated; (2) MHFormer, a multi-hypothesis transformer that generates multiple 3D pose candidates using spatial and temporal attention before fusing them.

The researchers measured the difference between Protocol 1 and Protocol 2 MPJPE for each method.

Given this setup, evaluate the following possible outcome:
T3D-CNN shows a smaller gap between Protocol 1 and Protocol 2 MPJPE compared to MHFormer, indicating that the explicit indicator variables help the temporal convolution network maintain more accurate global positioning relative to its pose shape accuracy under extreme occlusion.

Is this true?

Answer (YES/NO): NO